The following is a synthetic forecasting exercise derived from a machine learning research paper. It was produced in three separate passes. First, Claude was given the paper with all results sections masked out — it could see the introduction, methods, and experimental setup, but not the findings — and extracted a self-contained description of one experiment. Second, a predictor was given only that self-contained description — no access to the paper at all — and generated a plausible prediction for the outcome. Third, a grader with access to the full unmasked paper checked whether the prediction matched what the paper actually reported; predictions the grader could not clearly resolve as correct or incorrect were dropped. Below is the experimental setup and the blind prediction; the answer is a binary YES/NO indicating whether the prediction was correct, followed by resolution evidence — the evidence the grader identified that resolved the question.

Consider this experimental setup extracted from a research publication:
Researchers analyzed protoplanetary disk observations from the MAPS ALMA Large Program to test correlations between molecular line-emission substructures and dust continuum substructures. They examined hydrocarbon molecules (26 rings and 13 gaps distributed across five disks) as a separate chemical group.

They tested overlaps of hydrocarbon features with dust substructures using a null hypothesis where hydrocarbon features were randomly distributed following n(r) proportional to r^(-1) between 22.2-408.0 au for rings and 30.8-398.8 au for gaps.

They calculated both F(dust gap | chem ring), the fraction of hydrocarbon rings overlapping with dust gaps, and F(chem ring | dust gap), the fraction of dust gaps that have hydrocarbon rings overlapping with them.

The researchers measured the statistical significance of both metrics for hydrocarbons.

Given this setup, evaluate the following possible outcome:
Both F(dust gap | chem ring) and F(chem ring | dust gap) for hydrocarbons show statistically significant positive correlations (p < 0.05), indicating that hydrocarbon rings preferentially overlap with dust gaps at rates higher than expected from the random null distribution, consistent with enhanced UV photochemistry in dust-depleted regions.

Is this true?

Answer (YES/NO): NO